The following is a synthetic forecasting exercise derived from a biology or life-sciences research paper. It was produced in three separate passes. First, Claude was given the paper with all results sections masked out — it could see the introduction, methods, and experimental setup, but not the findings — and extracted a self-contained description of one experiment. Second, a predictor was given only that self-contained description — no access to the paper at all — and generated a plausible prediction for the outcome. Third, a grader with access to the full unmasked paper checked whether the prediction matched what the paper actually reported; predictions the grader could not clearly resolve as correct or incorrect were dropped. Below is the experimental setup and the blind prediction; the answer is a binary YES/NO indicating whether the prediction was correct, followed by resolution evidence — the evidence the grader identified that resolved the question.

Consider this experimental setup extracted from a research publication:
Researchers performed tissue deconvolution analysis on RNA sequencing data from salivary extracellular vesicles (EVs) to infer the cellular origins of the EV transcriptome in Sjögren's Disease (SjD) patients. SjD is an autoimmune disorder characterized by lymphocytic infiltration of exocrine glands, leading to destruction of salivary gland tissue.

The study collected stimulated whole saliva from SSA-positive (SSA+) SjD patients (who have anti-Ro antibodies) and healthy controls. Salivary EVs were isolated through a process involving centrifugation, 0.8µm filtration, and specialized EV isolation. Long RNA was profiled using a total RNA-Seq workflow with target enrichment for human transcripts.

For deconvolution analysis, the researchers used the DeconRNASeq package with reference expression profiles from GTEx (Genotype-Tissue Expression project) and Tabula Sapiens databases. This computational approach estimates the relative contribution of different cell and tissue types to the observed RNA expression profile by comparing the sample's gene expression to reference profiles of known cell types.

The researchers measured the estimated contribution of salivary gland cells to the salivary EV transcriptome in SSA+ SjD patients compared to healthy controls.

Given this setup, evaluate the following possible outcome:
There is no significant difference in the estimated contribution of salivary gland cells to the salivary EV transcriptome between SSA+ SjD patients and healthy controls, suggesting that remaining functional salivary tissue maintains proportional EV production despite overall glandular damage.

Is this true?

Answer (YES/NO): NO